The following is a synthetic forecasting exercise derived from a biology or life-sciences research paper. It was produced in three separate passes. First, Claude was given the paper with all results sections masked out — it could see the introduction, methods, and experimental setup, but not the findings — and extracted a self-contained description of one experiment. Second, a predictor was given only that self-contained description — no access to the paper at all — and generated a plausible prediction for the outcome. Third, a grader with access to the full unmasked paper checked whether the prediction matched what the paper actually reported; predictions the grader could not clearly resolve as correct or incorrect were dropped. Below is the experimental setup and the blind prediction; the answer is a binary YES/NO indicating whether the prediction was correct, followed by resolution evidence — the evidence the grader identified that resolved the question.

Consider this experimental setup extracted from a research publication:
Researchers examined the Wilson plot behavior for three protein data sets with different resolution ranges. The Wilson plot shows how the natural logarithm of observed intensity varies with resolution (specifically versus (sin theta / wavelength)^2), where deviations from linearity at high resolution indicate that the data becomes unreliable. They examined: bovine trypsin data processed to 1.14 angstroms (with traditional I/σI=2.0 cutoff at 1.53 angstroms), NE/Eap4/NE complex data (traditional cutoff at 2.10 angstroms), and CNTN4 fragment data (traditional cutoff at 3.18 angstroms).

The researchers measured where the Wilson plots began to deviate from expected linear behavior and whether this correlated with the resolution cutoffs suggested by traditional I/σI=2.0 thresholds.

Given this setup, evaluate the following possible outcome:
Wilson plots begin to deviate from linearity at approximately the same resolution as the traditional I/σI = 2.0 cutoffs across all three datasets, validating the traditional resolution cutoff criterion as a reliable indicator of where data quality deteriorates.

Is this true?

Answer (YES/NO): NO